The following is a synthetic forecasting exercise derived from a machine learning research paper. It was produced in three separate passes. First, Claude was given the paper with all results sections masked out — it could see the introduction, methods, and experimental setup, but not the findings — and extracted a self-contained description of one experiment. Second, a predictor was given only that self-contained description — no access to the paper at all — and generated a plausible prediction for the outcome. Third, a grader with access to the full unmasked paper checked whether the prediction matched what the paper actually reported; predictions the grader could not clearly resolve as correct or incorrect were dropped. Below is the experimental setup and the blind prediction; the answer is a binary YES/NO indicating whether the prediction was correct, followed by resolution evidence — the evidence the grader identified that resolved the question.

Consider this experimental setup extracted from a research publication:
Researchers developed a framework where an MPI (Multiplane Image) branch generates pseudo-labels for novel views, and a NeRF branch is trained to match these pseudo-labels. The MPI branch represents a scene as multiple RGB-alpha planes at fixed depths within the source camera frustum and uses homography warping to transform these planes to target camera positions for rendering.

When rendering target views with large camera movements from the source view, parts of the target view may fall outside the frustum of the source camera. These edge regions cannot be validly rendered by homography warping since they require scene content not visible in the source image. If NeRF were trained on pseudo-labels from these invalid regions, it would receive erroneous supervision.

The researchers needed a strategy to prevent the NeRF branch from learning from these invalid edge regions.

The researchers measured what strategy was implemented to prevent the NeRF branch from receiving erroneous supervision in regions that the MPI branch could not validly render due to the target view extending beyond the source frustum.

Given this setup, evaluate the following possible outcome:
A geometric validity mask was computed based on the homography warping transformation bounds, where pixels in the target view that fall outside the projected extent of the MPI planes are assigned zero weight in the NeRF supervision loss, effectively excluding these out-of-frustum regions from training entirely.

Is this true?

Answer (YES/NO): YES